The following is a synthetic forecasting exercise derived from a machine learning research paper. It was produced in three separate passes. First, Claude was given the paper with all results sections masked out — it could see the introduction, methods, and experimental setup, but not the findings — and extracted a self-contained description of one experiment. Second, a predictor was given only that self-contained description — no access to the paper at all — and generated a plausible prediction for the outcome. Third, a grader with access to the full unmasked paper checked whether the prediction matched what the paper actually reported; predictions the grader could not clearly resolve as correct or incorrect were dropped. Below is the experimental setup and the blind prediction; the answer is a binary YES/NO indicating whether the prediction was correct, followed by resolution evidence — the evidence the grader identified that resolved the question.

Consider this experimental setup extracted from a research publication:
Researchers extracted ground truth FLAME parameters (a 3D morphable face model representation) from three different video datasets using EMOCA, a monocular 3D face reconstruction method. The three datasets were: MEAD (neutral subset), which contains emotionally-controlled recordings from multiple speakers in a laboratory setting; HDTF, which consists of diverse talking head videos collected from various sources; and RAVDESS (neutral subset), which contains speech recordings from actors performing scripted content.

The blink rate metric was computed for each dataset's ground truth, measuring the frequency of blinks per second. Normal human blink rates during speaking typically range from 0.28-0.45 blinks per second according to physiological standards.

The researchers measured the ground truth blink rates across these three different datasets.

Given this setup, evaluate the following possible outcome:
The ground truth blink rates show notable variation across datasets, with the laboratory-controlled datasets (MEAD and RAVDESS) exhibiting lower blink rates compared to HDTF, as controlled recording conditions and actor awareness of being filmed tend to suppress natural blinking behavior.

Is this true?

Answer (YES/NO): NO